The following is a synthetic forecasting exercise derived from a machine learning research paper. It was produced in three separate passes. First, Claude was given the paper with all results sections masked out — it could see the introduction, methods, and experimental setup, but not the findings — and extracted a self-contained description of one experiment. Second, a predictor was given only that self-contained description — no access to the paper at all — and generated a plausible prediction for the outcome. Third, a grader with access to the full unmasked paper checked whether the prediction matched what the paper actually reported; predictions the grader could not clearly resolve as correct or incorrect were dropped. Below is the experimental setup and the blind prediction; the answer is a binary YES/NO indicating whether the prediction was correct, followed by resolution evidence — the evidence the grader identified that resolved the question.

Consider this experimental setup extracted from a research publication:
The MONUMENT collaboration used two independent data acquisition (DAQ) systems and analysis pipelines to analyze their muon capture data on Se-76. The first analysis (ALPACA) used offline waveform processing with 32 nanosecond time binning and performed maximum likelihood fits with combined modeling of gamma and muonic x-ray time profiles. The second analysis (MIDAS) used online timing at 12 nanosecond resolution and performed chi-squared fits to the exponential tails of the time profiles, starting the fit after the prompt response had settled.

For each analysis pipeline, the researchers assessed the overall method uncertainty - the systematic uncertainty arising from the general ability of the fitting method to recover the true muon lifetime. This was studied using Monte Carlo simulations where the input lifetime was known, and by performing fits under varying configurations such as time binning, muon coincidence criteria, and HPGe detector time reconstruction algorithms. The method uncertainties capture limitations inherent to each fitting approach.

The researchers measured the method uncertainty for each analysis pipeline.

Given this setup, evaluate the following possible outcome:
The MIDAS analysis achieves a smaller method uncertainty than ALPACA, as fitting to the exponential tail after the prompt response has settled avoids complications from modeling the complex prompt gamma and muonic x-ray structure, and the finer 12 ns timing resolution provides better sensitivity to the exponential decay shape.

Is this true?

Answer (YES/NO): NO